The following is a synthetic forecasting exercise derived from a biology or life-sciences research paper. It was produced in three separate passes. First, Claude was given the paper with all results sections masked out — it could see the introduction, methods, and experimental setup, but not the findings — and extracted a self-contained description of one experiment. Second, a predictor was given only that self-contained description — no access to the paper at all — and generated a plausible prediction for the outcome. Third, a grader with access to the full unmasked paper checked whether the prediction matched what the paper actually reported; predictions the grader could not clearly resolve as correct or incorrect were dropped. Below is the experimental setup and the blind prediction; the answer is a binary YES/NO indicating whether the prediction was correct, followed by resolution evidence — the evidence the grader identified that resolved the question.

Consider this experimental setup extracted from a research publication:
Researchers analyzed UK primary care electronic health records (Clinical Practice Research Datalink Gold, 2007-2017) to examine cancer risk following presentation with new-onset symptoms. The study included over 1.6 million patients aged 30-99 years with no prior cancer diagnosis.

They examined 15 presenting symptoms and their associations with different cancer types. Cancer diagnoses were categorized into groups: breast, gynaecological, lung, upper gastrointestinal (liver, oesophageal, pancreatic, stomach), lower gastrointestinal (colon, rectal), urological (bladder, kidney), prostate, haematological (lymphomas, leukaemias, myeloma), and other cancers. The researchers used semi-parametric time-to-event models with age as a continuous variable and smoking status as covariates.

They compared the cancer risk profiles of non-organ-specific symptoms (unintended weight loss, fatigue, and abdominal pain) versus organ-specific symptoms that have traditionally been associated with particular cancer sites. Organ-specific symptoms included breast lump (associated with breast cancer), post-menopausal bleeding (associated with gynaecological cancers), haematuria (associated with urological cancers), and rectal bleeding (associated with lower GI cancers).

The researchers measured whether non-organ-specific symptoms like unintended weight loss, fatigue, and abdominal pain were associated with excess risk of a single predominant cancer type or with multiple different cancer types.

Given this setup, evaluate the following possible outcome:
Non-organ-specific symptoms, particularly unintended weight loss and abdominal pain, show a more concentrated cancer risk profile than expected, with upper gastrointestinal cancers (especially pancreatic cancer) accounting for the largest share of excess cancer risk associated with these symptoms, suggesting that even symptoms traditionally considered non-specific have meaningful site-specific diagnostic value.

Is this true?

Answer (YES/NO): NO